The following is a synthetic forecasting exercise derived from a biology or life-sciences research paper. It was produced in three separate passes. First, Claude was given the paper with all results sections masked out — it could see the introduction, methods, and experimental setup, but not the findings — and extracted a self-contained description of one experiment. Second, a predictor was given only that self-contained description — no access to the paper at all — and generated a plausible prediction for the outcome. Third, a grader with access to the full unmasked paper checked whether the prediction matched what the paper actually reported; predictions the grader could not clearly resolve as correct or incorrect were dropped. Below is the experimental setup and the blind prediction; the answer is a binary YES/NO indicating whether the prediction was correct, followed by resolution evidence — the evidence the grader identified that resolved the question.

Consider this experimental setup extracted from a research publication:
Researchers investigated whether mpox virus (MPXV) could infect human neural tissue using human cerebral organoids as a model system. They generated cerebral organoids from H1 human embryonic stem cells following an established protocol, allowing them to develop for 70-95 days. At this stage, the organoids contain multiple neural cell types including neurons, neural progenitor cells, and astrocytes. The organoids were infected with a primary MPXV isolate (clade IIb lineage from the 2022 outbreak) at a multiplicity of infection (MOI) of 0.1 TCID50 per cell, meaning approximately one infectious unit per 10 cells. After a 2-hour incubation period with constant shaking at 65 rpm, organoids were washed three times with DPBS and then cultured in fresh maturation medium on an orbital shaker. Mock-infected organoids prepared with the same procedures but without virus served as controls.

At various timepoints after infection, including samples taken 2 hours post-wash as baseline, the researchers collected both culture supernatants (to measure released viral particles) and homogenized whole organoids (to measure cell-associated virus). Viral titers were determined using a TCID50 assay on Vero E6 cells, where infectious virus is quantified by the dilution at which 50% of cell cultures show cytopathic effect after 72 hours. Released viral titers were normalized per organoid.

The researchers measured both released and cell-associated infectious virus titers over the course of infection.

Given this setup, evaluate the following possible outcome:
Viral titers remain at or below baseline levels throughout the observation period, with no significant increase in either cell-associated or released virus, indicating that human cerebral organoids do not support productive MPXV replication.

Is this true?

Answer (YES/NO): NO